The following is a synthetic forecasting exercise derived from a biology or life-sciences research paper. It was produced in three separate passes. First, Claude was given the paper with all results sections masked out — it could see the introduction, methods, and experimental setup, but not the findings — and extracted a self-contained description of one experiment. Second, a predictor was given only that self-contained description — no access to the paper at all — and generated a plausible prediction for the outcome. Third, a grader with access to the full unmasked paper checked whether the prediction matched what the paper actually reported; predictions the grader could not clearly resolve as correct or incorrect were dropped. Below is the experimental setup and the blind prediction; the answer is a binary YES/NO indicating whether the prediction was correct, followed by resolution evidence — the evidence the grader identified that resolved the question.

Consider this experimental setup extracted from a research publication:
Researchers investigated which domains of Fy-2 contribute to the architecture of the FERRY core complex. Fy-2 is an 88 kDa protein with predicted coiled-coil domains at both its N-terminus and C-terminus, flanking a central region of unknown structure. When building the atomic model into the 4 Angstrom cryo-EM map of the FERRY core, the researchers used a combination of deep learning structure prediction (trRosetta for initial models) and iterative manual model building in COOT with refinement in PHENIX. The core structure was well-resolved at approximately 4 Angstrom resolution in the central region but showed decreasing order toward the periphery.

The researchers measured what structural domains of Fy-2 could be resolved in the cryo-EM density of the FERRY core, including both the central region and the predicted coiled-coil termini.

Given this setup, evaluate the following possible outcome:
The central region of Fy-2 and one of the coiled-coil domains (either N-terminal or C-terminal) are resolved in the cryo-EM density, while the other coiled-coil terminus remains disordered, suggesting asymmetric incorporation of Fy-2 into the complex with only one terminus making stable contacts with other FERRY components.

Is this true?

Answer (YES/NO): NO